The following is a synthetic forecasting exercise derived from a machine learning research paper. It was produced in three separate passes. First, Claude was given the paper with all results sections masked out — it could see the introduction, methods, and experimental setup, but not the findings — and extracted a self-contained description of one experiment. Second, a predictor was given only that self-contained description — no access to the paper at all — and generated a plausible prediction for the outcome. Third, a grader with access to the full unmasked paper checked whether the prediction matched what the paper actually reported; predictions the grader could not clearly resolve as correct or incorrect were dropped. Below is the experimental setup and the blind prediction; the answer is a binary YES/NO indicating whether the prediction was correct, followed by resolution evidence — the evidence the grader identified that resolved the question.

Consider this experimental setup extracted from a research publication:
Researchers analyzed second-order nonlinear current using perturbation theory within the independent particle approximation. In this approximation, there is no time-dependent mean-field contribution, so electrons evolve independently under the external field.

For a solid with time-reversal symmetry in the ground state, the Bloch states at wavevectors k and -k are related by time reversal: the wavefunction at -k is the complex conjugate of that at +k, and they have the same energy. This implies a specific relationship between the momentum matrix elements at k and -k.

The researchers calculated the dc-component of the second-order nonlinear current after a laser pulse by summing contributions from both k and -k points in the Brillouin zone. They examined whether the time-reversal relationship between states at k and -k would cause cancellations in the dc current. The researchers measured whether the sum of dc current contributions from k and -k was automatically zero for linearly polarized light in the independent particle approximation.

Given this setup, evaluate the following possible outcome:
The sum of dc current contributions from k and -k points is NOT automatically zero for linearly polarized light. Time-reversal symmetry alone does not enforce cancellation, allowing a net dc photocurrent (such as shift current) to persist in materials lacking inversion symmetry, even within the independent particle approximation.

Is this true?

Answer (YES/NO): NO